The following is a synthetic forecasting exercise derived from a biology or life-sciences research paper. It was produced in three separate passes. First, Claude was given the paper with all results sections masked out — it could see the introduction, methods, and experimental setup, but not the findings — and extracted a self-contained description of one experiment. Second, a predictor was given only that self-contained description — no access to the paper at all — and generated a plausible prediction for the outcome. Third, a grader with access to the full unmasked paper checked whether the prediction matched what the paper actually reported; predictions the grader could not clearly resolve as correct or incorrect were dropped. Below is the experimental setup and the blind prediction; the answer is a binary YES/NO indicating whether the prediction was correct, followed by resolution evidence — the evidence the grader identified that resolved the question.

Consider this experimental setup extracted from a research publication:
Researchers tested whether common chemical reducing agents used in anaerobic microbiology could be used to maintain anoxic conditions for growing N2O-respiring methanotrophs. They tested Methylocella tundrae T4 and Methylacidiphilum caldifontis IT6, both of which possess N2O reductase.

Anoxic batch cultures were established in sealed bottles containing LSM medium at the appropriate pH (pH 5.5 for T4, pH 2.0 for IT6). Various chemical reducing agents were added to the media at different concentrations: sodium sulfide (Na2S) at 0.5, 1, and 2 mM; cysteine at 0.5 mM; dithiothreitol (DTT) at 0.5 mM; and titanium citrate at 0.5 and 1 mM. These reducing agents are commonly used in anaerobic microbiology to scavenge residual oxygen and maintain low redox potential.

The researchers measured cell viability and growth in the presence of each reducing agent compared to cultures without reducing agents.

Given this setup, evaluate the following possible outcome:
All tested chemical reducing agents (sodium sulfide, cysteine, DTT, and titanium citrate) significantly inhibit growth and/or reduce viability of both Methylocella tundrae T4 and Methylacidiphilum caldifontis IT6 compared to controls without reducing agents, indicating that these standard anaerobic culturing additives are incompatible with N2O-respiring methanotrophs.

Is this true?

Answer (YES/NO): YES